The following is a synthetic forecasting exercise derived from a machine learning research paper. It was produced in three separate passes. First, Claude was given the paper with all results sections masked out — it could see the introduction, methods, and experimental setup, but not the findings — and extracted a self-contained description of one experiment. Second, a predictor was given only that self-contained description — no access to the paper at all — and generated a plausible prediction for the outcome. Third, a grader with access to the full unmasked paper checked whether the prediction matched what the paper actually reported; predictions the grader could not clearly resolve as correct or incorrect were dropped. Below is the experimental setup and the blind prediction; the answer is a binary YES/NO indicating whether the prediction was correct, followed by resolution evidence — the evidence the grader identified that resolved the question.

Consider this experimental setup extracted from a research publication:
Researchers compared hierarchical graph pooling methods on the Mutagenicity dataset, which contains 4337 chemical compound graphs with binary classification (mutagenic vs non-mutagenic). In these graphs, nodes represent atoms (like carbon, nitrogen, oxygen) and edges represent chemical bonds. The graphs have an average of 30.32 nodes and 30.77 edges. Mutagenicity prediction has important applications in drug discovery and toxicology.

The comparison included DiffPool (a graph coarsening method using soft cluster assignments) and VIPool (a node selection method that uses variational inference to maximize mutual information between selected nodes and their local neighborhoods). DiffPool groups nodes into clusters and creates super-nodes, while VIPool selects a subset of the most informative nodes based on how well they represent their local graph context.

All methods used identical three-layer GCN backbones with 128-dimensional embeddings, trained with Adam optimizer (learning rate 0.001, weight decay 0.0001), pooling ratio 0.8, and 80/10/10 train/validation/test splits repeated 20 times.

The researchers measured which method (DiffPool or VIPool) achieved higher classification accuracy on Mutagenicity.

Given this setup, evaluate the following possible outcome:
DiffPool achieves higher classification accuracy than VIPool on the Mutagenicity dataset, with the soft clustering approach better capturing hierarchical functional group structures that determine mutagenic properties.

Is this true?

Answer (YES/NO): YES